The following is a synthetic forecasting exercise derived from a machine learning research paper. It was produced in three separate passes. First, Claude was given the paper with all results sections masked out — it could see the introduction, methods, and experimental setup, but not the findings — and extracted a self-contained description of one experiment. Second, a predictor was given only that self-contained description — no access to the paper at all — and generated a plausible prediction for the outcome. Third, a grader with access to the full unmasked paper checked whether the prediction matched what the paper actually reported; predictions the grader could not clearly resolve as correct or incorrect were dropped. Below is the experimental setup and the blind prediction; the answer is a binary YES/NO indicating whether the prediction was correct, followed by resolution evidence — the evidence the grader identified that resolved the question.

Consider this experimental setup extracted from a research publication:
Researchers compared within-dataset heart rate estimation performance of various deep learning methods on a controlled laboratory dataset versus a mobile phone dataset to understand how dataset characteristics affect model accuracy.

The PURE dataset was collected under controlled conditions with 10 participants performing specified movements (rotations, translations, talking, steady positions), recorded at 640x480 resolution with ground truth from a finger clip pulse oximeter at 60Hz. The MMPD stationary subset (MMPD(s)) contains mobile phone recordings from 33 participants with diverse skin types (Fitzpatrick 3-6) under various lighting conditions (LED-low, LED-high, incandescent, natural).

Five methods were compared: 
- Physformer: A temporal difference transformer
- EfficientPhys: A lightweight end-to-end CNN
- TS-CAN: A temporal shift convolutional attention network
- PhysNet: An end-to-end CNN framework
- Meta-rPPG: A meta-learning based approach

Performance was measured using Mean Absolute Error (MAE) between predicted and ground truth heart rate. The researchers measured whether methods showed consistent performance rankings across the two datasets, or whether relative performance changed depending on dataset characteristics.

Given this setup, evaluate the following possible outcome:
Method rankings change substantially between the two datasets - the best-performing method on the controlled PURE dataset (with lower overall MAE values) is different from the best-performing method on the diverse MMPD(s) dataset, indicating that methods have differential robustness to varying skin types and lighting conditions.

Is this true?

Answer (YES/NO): YES